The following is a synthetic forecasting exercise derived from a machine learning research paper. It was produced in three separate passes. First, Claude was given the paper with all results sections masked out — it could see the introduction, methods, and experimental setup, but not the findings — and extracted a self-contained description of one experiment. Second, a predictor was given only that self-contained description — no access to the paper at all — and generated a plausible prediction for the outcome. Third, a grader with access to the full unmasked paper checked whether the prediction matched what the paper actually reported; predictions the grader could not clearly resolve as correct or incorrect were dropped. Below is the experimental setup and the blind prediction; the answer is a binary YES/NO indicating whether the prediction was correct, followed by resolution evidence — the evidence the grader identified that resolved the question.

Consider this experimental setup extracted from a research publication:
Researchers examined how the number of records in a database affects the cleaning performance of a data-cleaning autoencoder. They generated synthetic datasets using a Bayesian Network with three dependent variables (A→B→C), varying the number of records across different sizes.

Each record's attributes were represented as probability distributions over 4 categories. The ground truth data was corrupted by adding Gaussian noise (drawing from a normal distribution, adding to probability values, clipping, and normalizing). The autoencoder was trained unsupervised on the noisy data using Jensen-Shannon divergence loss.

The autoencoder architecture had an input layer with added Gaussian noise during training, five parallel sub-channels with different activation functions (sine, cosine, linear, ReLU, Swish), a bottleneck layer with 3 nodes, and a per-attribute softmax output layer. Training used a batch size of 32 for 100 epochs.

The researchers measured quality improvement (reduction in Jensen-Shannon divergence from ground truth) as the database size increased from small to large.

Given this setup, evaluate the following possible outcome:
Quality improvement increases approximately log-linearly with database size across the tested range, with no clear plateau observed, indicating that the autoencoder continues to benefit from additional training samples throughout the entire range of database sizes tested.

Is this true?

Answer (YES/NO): NO